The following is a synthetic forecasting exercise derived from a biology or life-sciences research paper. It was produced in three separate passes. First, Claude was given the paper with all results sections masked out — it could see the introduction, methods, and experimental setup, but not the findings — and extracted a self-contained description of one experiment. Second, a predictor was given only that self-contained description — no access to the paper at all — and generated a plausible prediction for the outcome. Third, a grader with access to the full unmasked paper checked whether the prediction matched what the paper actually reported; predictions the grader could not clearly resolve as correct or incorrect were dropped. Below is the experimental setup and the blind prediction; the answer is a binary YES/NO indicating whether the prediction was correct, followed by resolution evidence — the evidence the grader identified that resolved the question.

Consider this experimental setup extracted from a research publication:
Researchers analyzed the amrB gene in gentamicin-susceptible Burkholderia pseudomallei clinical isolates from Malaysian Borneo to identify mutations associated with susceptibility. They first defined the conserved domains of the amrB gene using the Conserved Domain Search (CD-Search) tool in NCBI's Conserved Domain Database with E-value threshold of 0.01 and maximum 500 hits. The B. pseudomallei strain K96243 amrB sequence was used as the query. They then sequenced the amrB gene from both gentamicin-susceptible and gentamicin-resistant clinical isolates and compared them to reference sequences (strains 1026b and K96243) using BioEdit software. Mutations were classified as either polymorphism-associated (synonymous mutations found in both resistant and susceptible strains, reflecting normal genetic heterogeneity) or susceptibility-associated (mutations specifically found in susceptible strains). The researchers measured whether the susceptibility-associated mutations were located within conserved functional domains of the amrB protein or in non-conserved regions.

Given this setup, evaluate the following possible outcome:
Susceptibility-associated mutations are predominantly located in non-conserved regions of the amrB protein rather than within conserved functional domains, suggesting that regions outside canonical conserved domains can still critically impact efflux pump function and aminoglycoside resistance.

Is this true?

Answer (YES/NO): NO